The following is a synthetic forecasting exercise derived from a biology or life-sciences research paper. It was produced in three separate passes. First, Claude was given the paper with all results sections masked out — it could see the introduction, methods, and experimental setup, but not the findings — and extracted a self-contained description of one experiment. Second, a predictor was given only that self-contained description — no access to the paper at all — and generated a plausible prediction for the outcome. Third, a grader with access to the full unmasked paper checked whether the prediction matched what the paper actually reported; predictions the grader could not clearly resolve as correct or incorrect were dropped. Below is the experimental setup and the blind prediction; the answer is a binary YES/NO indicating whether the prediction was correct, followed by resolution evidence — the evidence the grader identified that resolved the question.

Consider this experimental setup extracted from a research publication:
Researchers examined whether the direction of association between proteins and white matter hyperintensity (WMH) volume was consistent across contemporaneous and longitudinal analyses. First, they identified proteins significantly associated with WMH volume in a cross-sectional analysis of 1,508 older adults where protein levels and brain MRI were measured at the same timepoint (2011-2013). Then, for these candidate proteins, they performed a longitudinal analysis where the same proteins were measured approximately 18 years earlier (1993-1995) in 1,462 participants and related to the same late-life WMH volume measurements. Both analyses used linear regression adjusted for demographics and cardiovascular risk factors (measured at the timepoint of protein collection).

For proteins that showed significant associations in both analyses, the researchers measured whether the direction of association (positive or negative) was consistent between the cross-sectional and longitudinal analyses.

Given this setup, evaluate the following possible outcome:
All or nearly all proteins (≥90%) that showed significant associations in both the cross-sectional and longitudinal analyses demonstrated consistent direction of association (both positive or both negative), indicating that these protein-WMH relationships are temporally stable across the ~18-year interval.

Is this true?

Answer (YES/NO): YES